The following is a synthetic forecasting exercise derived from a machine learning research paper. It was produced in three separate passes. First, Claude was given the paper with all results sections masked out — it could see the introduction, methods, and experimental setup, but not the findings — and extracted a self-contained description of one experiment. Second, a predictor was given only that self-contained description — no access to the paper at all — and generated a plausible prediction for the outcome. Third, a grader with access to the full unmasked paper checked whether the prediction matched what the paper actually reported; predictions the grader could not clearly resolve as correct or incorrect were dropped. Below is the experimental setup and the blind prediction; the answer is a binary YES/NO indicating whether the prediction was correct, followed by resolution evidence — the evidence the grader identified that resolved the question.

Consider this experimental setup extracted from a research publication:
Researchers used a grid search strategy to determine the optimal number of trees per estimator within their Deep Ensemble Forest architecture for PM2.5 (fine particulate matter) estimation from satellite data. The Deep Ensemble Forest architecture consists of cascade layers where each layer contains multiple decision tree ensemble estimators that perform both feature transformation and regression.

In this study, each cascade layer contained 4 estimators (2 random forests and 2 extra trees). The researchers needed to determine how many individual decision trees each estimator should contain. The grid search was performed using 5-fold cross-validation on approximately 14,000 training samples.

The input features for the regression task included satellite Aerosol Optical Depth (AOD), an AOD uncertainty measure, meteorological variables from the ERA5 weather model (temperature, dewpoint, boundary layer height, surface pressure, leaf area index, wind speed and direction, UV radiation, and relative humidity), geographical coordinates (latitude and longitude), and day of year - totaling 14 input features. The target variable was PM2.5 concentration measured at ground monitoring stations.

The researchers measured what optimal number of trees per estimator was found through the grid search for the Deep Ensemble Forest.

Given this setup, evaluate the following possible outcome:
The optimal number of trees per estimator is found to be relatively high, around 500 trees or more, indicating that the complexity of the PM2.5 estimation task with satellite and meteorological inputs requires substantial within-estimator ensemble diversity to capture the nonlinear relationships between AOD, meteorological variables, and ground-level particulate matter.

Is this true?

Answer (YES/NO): YES